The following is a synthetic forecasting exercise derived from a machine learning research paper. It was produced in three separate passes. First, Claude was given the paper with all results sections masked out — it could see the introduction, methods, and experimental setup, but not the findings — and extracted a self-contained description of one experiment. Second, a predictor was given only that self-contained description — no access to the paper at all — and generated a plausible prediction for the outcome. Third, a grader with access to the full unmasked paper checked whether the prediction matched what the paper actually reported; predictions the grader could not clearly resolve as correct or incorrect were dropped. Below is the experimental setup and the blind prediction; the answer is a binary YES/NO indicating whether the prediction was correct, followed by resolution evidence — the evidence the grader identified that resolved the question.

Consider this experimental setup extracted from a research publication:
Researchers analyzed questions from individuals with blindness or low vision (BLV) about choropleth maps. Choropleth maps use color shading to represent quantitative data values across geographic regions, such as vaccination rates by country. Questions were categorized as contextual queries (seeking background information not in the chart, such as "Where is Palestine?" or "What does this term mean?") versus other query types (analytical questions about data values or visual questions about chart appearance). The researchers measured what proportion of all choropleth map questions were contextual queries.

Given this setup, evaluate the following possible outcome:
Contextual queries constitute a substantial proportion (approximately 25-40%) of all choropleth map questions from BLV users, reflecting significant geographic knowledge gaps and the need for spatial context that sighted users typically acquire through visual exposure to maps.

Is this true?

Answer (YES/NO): NO